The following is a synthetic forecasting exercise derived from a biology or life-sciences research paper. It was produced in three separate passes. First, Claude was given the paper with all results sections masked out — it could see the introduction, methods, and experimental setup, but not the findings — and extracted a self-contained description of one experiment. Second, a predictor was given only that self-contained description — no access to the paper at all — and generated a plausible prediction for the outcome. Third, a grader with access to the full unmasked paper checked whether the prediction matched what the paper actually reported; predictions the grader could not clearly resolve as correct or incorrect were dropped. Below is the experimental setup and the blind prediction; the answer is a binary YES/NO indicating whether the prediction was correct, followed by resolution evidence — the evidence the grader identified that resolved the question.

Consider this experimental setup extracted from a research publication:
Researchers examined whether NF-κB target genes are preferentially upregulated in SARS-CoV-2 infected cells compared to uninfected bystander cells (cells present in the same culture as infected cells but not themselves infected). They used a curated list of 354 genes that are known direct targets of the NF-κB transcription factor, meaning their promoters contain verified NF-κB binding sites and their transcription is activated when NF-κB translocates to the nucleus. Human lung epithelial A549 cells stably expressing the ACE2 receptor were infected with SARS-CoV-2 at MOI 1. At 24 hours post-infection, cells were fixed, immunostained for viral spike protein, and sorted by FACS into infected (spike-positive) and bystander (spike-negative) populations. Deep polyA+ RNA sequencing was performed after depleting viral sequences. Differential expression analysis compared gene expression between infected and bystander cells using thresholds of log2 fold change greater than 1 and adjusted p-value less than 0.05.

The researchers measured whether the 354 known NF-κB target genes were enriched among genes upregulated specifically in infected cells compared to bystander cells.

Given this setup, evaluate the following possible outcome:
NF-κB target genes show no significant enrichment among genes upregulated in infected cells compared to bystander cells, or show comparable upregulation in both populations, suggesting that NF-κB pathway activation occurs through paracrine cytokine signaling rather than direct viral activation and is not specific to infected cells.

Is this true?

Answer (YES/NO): NO